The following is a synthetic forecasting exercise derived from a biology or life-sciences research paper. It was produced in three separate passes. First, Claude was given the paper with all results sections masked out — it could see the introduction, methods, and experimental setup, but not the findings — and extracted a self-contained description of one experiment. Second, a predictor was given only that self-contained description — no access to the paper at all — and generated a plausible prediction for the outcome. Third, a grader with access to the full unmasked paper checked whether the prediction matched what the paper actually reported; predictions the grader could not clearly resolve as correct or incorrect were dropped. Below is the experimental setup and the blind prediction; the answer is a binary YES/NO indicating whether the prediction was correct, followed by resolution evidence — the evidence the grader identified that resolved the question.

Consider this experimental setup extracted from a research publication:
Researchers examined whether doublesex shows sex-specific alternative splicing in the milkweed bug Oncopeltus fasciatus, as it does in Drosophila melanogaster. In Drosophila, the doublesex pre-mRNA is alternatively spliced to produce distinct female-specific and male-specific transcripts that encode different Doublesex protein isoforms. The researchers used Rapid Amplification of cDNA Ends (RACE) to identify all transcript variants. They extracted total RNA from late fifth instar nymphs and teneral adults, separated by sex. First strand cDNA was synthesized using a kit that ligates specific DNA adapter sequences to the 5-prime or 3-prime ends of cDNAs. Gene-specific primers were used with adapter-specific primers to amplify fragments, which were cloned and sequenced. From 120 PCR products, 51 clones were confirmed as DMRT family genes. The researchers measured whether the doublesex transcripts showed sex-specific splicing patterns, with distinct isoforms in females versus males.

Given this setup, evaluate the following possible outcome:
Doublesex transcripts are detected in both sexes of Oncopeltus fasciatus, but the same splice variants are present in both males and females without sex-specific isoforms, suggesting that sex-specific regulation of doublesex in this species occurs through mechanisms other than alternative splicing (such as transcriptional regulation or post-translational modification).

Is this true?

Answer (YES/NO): NO